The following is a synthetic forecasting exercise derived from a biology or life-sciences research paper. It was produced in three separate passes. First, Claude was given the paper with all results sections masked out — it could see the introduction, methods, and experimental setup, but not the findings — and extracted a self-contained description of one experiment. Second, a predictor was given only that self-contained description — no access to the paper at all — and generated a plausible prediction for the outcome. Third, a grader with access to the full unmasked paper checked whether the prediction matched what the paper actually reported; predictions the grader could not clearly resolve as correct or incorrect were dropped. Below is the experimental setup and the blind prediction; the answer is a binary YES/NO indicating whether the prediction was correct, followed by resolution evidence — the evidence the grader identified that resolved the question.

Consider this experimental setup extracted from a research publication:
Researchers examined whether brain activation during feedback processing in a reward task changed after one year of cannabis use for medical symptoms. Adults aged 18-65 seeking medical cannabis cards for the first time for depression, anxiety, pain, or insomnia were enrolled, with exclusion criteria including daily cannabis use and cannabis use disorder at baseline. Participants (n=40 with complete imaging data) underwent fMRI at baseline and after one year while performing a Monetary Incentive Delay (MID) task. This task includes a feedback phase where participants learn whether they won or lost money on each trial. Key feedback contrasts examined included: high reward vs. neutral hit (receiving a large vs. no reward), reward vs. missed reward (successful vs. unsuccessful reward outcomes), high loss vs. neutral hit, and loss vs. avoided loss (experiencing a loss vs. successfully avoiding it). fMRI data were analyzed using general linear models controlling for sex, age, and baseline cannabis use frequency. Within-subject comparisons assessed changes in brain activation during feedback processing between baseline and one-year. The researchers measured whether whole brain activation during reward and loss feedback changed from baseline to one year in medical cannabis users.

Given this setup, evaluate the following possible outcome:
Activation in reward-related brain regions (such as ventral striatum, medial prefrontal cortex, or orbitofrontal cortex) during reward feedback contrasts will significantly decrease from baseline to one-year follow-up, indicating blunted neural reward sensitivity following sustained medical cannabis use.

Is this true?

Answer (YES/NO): NO